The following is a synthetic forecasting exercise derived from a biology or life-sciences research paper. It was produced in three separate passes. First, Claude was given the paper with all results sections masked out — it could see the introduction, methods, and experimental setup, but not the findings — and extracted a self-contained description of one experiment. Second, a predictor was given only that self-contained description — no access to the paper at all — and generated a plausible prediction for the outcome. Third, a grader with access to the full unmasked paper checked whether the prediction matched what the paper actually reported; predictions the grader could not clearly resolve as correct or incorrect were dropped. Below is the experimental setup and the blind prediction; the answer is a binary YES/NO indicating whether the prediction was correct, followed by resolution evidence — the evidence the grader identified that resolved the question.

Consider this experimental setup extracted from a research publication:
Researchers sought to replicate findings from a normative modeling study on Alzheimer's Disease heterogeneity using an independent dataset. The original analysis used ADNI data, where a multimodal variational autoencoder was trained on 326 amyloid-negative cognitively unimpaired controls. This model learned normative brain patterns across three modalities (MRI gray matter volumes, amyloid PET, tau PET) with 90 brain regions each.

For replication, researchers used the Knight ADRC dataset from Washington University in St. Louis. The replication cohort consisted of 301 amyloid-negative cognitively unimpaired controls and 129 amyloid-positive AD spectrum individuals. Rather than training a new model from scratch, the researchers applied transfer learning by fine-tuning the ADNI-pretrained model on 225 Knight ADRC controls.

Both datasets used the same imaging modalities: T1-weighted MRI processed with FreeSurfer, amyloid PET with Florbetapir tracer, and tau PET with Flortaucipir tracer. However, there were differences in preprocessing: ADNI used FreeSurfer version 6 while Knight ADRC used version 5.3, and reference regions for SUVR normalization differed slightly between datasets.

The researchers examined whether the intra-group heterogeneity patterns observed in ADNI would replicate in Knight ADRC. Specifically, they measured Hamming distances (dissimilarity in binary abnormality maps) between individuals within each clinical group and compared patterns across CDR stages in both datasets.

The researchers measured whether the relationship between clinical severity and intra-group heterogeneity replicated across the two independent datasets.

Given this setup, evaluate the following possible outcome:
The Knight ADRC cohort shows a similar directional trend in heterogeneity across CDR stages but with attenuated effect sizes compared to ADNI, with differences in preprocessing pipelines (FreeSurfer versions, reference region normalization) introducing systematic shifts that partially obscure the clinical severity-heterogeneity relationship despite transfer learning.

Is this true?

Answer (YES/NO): NO